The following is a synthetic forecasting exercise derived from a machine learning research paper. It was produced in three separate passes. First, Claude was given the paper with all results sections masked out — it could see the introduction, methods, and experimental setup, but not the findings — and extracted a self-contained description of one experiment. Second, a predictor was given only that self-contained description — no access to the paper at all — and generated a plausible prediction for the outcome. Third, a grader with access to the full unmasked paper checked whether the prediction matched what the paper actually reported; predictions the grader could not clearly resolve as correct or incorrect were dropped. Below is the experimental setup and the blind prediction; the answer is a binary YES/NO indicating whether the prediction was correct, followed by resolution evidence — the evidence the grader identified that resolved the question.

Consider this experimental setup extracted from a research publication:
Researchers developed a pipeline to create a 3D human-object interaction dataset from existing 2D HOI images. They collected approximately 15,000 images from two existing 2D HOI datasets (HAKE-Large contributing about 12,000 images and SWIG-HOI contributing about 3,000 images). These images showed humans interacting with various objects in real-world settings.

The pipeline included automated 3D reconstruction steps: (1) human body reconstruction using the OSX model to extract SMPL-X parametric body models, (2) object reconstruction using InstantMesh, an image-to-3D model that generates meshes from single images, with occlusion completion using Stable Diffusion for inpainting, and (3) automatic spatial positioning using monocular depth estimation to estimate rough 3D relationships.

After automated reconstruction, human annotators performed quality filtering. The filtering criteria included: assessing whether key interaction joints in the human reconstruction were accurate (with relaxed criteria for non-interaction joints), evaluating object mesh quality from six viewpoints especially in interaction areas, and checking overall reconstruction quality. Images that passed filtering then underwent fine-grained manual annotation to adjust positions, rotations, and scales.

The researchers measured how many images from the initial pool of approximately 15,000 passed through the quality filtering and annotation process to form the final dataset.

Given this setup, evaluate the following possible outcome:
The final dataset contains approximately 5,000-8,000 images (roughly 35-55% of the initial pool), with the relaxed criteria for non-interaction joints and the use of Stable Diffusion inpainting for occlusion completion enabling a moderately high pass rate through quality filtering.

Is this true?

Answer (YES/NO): NO